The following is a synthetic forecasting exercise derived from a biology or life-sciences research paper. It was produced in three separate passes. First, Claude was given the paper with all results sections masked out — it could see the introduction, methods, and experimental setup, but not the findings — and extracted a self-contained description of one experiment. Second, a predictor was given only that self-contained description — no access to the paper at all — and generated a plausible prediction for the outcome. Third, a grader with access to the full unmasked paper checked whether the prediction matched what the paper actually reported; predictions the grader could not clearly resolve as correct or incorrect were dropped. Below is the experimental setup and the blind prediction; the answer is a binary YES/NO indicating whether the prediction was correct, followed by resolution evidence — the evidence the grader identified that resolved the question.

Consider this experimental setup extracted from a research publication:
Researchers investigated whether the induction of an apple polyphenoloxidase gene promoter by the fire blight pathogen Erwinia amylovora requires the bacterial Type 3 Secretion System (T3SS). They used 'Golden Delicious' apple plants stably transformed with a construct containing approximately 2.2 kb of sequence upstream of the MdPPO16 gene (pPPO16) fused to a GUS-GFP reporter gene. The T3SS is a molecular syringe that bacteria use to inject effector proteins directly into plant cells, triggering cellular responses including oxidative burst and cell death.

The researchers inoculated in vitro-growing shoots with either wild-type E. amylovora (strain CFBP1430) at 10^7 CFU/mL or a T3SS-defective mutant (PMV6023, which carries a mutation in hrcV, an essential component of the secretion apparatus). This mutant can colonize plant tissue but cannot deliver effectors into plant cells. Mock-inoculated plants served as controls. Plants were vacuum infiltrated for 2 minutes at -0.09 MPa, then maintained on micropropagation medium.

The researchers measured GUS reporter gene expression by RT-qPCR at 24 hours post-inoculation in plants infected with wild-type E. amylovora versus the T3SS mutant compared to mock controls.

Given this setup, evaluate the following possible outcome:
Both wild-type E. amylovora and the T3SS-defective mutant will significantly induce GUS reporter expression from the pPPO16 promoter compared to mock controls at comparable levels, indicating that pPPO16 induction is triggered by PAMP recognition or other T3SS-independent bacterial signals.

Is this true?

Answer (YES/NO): NO